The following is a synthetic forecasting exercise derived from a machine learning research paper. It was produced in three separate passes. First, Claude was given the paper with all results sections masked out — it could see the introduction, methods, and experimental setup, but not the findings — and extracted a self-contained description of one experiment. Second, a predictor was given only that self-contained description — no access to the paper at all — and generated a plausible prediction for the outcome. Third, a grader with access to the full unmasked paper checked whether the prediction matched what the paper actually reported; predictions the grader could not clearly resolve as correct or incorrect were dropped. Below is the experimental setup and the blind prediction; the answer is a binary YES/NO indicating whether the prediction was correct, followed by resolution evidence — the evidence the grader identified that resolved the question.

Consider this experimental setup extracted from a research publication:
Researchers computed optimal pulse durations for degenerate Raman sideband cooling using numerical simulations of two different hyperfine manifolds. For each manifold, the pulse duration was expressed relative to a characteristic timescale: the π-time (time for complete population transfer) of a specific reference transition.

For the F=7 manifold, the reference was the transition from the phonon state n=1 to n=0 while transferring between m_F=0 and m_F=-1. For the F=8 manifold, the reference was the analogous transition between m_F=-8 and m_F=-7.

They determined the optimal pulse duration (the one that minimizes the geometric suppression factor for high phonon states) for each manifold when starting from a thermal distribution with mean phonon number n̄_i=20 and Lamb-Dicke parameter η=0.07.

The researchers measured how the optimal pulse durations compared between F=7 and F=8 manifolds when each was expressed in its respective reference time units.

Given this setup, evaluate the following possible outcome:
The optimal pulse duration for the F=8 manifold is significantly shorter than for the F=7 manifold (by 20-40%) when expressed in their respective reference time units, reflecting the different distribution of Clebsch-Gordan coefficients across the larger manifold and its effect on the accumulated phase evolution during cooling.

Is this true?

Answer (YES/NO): NO